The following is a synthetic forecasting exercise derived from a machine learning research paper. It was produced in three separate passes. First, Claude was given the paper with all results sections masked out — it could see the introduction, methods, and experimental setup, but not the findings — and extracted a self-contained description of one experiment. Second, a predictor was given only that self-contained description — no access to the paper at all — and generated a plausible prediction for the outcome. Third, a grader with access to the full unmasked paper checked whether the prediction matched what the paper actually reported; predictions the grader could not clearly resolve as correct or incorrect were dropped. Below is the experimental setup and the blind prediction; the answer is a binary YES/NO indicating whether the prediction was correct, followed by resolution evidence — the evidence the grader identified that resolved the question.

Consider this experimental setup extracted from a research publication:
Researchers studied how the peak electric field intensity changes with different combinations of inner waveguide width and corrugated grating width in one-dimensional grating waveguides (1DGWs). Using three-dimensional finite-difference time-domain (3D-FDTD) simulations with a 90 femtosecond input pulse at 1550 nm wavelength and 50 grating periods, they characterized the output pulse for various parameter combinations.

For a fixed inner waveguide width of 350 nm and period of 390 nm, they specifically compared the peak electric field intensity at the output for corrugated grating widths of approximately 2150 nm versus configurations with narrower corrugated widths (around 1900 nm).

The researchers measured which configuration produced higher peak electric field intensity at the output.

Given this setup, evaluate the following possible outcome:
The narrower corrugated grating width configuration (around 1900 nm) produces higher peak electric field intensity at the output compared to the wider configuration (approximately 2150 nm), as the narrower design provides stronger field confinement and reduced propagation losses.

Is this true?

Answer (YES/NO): NO